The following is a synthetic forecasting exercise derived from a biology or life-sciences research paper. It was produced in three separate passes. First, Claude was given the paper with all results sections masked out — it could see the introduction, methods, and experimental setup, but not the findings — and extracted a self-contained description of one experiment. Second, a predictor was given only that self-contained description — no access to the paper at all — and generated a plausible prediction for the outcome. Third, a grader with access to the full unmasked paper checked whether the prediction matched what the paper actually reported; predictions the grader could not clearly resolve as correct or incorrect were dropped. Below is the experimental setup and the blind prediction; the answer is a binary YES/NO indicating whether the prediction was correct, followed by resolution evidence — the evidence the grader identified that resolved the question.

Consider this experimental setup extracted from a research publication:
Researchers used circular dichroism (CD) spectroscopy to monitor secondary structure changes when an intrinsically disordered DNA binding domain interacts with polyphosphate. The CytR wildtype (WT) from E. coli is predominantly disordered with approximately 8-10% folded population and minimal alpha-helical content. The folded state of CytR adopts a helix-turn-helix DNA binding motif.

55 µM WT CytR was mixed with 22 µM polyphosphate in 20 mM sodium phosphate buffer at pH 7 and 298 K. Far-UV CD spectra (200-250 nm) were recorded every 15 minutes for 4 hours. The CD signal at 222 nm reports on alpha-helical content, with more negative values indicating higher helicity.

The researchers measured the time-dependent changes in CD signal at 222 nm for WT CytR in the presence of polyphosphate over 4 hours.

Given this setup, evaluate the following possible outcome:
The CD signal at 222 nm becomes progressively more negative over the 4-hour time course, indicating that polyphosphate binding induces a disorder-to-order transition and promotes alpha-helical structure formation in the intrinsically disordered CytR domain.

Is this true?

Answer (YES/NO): NO